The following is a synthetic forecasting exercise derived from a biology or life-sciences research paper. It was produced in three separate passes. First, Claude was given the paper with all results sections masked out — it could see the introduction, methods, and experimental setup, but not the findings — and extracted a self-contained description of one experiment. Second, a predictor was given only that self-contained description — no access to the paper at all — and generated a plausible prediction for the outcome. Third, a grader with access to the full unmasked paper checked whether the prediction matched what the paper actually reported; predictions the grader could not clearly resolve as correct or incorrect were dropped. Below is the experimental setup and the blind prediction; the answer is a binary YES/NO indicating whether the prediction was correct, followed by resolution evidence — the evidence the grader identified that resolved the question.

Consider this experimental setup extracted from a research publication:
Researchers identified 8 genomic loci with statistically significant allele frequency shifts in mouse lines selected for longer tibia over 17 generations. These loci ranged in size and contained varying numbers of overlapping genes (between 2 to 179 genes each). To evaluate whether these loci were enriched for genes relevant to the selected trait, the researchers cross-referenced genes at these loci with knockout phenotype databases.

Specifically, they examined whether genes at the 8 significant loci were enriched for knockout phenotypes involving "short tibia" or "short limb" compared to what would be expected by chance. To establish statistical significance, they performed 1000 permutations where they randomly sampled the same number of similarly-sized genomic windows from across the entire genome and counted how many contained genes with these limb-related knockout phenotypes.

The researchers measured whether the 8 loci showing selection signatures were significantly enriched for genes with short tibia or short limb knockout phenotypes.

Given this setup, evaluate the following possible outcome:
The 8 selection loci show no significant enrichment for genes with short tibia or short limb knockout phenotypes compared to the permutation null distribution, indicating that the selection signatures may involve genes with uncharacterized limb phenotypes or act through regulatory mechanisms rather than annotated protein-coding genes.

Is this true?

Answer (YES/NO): NO